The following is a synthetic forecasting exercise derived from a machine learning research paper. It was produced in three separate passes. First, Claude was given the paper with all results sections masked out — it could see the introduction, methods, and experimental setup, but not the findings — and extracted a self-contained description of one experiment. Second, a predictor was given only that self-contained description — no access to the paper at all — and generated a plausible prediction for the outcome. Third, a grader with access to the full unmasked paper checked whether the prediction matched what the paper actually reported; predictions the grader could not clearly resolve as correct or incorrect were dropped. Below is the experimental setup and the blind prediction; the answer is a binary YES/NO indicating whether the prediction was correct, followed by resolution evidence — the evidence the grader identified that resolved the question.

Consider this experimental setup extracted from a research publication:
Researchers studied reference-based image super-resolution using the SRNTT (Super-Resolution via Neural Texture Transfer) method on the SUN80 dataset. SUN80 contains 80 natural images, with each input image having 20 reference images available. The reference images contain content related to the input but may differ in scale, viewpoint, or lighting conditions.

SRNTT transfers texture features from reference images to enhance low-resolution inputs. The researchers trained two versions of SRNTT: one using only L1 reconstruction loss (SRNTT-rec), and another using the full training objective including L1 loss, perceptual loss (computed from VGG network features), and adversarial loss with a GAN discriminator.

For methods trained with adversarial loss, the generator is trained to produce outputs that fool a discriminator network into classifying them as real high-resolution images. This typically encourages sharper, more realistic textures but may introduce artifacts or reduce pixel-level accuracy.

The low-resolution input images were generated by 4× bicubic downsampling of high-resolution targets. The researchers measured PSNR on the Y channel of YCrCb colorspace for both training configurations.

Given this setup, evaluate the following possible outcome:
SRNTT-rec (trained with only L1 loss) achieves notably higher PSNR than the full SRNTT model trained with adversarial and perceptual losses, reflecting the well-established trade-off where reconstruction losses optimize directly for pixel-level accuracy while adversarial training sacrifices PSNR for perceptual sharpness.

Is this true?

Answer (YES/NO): YES